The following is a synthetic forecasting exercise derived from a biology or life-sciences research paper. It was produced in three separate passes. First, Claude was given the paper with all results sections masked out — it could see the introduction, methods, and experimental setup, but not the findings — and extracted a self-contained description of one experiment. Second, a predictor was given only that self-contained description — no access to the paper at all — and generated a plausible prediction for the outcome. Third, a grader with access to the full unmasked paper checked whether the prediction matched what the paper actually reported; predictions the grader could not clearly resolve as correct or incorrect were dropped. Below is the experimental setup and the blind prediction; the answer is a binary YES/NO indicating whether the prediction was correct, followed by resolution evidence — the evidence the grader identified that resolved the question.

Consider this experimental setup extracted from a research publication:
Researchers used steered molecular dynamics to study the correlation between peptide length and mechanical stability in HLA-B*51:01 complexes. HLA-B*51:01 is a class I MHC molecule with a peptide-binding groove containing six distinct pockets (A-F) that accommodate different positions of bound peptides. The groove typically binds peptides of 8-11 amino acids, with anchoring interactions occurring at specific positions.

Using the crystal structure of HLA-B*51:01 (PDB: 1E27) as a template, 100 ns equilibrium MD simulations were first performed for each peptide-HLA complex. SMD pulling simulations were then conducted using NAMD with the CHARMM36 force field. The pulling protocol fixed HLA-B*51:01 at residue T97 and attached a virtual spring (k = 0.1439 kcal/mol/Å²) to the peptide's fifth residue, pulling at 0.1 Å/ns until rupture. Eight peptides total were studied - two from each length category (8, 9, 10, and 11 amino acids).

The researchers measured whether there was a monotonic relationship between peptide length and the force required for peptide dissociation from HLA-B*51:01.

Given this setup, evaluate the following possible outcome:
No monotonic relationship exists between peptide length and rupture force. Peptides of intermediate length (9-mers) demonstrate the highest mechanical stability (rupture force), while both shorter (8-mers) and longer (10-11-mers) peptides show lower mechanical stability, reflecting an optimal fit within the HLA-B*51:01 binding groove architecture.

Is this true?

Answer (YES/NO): YES